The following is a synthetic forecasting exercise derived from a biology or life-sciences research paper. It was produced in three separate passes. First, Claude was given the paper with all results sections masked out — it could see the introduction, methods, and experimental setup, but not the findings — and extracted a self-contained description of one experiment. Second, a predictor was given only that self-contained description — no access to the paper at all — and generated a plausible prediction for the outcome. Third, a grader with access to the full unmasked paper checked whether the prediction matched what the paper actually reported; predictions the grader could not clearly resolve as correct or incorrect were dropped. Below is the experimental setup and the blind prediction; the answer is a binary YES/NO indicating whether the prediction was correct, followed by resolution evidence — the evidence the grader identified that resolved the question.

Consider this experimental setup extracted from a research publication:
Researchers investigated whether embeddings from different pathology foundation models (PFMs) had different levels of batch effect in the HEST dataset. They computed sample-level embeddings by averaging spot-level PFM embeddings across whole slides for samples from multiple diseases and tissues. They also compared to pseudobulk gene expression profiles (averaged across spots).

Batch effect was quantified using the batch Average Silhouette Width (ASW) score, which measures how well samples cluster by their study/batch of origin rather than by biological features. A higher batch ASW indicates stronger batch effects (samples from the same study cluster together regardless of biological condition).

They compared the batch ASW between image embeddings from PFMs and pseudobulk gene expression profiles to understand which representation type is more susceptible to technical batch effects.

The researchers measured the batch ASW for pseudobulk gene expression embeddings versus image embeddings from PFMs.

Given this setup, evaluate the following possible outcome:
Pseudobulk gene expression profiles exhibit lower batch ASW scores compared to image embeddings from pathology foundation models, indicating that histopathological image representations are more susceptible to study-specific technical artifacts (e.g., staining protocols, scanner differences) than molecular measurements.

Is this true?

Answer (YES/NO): NO